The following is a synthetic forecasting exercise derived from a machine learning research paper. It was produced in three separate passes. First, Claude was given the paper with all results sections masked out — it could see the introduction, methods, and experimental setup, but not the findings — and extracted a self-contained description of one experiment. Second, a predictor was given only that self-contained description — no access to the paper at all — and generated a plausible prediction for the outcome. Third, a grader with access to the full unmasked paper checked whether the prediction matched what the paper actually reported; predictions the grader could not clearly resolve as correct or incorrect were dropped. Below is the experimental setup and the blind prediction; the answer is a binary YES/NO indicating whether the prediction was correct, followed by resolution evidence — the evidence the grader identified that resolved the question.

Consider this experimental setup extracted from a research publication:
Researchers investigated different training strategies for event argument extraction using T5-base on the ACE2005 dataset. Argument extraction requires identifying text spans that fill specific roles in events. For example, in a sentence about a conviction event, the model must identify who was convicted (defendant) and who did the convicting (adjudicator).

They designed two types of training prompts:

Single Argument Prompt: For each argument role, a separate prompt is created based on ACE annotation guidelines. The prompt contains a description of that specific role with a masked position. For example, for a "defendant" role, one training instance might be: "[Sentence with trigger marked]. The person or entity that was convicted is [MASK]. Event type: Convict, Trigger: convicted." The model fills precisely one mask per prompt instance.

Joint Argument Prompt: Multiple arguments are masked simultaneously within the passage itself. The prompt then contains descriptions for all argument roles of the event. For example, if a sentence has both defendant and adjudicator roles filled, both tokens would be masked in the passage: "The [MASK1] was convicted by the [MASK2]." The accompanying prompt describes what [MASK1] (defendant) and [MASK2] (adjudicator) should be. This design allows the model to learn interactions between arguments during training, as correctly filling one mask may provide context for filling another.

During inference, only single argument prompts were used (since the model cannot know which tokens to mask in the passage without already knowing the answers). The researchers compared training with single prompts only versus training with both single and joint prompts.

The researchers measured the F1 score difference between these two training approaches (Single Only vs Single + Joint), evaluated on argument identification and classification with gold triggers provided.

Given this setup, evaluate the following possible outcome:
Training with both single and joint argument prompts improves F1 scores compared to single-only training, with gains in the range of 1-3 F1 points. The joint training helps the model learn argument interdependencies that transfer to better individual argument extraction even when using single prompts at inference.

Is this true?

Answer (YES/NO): NO